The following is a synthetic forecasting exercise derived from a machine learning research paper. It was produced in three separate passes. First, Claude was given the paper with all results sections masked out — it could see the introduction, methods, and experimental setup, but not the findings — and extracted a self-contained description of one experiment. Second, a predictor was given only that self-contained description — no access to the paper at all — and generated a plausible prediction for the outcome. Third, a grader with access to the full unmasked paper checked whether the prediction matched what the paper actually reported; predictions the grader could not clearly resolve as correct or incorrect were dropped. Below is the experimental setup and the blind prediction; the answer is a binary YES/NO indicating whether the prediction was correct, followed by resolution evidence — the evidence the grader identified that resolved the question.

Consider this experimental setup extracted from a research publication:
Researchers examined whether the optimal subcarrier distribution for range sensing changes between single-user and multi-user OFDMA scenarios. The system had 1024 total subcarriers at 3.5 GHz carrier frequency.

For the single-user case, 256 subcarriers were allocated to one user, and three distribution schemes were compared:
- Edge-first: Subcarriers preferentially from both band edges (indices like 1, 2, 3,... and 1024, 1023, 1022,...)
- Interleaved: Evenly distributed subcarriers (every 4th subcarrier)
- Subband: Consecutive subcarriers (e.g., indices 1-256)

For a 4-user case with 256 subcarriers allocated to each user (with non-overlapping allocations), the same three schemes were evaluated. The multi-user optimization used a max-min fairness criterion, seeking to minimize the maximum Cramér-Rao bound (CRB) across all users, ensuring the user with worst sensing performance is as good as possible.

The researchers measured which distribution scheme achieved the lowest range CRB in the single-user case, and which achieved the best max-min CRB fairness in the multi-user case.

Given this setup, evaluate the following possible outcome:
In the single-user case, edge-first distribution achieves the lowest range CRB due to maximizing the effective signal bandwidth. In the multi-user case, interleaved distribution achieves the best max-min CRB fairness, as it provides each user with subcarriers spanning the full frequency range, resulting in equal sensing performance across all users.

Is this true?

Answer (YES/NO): YES